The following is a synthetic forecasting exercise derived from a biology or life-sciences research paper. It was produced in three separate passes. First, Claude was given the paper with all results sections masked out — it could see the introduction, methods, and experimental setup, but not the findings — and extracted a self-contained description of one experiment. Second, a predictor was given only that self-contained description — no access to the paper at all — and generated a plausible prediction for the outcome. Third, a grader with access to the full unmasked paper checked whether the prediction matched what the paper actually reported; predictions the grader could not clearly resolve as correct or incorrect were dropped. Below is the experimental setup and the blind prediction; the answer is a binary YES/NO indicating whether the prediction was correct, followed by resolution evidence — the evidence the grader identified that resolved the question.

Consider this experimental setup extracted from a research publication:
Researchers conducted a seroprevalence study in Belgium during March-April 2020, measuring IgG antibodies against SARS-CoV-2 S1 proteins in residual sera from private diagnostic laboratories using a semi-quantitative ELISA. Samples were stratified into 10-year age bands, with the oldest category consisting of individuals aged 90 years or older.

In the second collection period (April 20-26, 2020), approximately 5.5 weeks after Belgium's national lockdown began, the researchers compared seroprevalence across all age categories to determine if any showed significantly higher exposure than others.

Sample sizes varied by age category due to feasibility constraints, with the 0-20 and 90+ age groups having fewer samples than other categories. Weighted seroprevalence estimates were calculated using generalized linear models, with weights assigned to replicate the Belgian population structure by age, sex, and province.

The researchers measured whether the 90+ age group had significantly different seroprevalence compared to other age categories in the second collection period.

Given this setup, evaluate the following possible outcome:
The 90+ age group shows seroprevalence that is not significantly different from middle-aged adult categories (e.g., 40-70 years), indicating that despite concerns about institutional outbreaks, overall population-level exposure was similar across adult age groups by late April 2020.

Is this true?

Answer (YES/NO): NO